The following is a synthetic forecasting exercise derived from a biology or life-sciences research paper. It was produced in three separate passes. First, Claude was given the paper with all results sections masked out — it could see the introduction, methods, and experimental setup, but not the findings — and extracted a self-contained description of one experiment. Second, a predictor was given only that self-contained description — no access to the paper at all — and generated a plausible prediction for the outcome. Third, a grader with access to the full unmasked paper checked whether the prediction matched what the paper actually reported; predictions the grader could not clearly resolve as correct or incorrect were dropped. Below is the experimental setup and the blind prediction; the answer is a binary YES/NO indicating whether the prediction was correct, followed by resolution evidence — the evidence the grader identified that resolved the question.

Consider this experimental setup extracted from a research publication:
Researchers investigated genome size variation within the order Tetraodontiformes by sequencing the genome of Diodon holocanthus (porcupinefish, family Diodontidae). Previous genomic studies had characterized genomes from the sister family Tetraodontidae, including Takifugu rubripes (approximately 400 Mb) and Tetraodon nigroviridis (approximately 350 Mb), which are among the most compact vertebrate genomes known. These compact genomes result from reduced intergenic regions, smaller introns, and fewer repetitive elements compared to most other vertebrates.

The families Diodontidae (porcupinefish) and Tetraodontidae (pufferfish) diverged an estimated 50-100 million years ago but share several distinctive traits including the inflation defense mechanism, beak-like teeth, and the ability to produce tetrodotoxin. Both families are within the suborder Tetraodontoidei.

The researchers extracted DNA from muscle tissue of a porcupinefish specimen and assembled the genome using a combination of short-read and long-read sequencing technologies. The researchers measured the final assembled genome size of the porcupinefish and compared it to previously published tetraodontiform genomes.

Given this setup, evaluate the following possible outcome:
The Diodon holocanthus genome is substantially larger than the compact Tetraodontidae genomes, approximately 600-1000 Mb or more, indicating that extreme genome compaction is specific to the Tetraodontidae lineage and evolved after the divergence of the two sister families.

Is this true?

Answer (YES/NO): YES